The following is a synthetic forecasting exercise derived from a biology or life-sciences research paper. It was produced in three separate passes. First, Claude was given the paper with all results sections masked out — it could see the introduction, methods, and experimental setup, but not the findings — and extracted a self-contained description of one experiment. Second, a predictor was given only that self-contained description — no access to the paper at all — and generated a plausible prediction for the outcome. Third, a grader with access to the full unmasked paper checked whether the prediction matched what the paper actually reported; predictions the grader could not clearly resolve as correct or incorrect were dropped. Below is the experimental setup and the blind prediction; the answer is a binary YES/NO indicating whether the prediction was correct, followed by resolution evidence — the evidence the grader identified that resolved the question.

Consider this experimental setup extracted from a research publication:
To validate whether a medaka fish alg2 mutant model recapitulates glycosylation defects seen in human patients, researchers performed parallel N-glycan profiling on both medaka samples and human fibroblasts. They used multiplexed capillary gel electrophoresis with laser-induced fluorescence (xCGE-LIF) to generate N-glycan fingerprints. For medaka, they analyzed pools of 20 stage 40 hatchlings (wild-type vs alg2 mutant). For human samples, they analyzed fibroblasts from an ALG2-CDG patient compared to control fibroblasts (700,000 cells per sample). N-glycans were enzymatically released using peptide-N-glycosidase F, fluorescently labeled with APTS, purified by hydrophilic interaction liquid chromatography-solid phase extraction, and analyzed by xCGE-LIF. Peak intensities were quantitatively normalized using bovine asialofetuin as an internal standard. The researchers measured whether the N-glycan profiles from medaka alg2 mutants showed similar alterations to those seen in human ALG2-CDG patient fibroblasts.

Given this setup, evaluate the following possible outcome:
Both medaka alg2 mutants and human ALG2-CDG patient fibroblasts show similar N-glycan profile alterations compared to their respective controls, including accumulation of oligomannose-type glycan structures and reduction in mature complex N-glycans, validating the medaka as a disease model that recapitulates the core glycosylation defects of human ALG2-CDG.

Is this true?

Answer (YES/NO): NO